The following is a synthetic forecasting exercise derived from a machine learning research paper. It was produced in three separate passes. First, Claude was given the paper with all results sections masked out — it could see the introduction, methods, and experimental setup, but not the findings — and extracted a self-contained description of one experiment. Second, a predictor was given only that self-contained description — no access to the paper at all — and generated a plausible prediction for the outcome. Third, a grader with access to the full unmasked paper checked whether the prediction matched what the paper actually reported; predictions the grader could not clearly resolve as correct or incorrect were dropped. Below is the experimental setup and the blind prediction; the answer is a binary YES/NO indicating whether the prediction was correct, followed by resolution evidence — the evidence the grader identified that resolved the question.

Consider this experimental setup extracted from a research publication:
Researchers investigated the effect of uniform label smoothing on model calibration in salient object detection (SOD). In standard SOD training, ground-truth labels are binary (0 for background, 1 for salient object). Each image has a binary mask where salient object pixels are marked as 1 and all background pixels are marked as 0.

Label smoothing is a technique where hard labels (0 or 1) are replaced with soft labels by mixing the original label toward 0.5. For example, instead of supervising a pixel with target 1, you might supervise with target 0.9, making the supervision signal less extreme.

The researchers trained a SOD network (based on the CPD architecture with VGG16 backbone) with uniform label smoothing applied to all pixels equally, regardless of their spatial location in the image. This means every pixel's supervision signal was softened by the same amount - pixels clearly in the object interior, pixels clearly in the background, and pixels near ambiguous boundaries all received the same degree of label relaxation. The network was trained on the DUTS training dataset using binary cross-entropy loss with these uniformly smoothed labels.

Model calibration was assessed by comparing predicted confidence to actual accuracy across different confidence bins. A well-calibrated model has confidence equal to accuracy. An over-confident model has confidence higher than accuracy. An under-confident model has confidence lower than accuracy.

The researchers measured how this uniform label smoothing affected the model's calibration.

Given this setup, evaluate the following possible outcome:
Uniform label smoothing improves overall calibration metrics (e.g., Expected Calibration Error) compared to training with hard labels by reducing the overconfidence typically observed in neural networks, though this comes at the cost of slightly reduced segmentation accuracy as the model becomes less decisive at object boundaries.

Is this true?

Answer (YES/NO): NO